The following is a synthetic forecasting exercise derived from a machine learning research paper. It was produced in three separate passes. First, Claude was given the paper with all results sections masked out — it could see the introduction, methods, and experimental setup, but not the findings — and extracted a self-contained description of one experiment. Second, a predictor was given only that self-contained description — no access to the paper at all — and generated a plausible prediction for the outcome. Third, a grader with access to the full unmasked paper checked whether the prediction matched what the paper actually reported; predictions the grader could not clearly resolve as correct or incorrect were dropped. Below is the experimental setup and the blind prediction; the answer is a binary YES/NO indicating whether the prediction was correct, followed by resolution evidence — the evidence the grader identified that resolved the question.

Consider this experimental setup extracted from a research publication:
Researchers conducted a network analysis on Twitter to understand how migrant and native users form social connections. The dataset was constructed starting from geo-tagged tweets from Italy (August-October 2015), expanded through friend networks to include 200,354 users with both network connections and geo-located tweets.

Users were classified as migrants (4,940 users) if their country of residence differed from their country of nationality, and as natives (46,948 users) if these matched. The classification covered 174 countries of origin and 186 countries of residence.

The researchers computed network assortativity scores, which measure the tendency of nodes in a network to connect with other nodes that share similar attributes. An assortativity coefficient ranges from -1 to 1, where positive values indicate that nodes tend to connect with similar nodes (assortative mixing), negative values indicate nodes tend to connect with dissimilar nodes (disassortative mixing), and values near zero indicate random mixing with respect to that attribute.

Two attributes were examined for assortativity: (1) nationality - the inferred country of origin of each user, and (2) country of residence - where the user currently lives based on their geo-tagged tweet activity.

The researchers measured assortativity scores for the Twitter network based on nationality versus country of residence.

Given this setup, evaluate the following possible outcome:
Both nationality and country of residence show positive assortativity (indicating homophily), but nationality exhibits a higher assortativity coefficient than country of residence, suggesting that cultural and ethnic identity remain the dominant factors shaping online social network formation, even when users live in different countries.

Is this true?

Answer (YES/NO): YES